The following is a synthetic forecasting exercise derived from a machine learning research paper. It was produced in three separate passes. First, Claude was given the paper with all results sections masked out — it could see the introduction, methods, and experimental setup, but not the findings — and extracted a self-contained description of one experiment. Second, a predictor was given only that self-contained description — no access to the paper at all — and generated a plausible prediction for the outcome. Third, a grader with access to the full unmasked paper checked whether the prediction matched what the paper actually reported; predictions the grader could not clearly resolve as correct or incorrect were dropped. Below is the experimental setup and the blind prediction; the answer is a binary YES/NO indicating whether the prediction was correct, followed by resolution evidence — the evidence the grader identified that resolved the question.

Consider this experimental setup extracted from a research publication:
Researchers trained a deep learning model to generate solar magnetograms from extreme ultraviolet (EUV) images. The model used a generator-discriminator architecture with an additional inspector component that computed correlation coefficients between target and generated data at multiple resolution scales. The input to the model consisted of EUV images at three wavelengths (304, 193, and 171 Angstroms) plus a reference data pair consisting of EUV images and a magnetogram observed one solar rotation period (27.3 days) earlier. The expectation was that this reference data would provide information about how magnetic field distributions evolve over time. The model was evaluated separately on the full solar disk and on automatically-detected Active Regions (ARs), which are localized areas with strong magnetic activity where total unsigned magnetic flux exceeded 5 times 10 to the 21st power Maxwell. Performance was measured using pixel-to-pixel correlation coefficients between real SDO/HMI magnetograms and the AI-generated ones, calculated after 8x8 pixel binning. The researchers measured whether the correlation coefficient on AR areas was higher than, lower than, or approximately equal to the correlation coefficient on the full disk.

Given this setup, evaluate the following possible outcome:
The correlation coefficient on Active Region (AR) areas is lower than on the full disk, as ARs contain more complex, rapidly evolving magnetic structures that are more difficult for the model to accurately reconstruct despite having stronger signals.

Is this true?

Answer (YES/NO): NO